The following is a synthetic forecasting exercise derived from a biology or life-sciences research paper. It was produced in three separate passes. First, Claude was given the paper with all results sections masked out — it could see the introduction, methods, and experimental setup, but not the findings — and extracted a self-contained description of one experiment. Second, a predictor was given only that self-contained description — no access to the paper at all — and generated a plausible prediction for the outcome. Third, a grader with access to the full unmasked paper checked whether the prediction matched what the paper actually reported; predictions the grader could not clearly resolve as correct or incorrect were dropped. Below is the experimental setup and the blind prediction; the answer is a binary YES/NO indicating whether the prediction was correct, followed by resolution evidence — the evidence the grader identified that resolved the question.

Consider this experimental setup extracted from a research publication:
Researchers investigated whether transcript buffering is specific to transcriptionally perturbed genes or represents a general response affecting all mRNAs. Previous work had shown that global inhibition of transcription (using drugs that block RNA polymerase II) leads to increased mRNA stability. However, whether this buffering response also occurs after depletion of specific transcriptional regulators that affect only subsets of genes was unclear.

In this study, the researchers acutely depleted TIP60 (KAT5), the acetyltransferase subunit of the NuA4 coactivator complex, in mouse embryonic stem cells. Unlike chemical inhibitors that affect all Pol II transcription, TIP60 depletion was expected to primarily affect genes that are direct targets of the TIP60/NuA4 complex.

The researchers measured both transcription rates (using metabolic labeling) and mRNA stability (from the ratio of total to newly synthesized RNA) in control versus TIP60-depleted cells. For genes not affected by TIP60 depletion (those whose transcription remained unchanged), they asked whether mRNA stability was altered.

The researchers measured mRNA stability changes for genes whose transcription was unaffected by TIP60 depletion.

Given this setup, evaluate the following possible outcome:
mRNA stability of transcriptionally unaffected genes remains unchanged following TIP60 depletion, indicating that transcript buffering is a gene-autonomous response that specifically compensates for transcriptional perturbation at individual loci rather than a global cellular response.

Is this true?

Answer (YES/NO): YES